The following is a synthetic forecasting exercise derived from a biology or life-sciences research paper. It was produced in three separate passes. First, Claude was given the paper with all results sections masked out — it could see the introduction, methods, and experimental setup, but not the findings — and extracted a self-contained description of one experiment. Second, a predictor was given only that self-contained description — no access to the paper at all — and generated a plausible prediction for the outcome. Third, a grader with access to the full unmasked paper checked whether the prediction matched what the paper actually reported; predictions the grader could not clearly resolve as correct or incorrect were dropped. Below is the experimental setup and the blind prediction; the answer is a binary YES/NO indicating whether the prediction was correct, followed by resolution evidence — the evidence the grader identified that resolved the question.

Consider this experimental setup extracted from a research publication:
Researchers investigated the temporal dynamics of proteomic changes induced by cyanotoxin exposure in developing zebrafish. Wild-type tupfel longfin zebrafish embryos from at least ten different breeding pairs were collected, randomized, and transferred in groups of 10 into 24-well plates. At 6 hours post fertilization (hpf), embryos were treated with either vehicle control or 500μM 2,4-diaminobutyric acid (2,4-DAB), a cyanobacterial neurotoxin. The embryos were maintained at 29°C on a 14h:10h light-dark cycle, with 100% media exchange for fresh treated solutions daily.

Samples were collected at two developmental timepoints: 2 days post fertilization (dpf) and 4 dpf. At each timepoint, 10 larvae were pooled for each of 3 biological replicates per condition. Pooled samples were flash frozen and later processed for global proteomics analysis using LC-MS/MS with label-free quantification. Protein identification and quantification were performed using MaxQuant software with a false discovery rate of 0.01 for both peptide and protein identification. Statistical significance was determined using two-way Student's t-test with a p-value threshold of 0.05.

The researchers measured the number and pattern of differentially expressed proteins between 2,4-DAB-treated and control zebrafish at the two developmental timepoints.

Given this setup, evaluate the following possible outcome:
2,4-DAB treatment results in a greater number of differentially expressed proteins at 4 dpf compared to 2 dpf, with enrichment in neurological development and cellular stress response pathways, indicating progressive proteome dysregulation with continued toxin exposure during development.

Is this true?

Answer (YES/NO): NO